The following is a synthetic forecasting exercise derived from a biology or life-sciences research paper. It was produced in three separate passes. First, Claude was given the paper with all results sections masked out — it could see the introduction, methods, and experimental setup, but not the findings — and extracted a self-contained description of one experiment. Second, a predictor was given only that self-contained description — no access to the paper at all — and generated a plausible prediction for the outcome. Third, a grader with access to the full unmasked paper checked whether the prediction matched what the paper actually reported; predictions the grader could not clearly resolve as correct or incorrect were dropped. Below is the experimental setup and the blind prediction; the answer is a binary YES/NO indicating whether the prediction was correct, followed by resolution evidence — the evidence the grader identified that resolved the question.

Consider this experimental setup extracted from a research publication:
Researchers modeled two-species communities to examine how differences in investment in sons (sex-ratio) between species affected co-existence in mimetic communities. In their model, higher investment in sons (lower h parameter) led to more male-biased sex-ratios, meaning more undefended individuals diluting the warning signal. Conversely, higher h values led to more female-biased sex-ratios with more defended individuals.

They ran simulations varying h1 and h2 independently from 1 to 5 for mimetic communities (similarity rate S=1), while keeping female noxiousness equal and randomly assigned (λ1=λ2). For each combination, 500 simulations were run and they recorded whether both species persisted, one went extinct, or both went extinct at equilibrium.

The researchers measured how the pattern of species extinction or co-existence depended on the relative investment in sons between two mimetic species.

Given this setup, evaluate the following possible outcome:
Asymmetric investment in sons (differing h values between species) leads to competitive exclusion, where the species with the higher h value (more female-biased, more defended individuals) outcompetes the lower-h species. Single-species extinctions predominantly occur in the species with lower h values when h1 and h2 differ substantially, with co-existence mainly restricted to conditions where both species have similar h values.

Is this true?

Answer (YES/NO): NO